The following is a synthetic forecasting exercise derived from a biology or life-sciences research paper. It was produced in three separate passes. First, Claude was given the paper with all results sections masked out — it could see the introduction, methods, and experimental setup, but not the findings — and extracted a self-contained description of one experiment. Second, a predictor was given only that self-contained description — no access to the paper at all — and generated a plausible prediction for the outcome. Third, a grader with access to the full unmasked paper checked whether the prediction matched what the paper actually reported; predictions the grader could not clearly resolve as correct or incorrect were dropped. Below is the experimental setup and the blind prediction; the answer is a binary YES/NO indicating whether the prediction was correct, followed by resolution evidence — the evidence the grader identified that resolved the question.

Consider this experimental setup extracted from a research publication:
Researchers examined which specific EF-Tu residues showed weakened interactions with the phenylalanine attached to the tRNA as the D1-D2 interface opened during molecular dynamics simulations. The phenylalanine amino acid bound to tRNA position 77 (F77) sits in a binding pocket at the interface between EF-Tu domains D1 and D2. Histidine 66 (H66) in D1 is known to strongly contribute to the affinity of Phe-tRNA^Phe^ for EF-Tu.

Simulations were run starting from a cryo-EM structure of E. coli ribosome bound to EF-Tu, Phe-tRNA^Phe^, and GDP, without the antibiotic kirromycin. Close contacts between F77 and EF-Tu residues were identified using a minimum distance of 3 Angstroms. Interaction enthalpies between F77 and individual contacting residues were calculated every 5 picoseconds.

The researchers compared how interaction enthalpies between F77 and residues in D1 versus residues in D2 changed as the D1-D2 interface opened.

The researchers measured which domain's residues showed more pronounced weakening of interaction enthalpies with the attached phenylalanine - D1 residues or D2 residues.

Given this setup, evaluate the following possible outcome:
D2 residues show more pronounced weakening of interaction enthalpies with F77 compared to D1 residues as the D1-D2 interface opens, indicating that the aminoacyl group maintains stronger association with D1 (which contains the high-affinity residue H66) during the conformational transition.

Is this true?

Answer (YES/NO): YES